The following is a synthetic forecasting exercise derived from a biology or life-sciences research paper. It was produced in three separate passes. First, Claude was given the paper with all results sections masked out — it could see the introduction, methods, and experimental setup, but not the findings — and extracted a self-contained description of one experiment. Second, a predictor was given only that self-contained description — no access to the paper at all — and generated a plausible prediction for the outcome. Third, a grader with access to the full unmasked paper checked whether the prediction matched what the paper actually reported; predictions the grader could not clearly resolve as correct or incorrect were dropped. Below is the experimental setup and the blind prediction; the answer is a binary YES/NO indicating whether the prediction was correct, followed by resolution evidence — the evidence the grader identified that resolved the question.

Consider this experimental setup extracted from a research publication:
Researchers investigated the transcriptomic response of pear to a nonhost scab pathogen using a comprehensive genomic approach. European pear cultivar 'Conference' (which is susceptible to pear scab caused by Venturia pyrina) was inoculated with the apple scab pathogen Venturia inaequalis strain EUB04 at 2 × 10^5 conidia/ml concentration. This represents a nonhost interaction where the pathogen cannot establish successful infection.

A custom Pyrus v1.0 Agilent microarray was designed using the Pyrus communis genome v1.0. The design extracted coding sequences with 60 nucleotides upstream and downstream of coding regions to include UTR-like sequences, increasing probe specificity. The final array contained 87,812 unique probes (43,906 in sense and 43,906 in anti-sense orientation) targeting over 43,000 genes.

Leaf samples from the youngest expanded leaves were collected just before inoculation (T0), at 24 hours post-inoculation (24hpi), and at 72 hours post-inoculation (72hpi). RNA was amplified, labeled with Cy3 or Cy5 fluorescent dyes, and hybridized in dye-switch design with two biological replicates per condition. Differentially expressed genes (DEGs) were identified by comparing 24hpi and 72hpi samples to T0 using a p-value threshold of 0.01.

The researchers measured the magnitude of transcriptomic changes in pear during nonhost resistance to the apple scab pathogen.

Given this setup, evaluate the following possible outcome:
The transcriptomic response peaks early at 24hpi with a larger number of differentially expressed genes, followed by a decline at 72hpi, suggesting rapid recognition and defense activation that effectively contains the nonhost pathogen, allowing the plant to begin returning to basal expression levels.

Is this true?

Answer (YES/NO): YES